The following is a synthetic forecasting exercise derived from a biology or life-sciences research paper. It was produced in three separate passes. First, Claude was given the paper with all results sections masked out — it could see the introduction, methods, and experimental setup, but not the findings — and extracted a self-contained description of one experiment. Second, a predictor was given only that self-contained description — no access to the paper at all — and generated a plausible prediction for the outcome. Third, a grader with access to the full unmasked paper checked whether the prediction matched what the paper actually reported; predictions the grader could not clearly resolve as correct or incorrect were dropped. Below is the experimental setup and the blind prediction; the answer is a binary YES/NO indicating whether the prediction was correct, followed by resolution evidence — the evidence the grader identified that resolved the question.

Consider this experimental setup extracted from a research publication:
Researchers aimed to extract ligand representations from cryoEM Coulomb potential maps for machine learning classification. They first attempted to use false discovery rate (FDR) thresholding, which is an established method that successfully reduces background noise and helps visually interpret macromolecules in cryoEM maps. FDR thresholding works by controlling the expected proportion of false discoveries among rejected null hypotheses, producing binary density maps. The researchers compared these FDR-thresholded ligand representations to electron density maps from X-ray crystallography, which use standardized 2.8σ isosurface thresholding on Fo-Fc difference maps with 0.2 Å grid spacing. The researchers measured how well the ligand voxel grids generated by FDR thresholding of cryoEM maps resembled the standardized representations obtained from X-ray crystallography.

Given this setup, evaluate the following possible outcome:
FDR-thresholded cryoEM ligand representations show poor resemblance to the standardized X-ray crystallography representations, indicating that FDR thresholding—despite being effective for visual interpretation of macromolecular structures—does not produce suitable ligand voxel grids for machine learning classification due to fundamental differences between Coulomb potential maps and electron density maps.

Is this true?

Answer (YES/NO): YES